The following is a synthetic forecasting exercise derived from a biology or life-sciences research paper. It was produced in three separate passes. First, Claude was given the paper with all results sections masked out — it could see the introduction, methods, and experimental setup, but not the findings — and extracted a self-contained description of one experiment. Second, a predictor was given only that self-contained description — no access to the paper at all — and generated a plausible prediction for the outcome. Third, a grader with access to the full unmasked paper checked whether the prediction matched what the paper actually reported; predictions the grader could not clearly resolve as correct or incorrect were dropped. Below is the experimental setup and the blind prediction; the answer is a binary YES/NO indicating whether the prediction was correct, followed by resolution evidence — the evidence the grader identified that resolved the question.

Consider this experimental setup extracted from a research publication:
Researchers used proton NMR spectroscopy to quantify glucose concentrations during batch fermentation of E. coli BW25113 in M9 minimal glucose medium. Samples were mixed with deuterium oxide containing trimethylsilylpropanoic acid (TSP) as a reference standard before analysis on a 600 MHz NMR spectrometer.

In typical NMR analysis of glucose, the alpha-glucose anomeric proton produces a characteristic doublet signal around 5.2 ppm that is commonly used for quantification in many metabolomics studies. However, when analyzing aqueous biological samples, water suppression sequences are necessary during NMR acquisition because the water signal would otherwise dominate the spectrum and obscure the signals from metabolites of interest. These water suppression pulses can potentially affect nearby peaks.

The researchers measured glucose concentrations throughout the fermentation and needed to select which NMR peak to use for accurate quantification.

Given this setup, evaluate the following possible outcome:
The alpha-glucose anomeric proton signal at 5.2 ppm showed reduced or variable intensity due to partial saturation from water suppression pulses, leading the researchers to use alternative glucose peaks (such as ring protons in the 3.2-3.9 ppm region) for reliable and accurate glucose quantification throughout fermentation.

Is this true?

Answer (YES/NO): YES